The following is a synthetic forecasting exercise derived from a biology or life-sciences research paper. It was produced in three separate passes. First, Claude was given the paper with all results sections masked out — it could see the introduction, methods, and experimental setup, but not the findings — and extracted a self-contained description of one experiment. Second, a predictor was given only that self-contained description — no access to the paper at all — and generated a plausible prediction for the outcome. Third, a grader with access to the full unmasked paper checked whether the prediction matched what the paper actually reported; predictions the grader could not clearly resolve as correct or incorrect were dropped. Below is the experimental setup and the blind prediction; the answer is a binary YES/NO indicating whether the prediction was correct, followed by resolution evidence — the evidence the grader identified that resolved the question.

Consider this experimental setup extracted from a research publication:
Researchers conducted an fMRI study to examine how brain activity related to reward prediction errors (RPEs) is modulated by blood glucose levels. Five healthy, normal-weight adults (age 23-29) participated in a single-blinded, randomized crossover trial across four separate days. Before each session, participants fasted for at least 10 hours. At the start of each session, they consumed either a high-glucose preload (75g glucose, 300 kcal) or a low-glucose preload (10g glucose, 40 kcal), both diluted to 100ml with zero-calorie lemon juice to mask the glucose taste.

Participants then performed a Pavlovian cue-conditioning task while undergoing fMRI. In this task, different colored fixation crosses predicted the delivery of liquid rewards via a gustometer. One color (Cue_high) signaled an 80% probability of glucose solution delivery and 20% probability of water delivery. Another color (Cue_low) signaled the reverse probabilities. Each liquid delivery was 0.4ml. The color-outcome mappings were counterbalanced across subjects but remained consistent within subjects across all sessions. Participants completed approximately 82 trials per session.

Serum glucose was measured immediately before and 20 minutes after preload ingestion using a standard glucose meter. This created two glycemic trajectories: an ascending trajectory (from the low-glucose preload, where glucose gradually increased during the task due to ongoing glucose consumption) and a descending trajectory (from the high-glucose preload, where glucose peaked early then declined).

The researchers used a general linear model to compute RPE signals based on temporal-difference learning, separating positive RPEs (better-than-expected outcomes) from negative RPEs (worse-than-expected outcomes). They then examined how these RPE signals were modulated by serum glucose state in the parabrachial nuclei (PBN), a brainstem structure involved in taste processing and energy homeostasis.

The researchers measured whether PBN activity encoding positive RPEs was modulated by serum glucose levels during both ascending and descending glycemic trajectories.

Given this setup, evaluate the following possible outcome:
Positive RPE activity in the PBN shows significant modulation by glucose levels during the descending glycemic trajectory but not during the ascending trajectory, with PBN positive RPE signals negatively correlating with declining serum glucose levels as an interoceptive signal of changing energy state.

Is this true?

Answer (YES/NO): NO